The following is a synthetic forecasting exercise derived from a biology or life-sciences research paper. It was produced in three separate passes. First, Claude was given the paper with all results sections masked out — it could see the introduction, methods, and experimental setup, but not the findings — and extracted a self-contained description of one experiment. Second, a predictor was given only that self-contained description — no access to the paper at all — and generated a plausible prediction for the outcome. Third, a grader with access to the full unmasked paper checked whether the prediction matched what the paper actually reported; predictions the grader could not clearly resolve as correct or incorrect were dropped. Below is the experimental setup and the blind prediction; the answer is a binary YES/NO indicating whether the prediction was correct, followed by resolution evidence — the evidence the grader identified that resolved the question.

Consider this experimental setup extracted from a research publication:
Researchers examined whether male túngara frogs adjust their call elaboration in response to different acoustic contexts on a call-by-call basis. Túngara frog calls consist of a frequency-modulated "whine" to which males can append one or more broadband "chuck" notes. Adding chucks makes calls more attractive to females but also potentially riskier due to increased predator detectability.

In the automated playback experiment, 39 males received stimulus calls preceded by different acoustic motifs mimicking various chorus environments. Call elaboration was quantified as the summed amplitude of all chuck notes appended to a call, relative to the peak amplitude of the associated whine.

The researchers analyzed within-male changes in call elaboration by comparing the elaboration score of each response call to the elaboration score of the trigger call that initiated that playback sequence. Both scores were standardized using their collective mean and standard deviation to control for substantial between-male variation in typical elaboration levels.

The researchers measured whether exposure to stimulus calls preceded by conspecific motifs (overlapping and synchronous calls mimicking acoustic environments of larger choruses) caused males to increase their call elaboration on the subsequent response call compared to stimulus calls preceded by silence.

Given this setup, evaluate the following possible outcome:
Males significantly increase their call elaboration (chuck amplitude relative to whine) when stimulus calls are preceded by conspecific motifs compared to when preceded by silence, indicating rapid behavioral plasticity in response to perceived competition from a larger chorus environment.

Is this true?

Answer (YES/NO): YES